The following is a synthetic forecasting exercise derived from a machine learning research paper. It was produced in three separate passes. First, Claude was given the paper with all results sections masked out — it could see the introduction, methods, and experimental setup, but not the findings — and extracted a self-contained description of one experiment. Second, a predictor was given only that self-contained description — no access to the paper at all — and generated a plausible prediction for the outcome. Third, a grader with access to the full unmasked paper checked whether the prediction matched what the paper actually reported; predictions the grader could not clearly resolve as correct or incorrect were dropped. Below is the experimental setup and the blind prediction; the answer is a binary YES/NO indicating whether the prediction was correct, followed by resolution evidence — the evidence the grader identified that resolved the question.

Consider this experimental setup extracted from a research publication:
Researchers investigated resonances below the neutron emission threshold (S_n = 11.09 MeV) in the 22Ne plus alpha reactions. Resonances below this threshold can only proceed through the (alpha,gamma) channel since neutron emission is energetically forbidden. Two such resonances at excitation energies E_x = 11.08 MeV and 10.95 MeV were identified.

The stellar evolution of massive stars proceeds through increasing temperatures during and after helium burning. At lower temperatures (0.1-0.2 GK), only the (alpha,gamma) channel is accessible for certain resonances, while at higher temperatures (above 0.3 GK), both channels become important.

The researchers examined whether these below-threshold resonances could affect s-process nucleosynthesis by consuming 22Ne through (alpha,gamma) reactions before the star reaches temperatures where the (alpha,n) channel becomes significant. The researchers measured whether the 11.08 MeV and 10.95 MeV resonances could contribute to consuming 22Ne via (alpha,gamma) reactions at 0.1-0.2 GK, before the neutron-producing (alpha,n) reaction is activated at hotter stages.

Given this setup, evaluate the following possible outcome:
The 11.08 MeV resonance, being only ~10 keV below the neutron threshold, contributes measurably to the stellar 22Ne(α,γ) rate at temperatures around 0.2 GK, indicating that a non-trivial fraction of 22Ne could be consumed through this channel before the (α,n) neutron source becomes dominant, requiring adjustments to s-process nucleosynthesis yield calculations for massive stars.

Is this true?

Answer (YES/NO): NO